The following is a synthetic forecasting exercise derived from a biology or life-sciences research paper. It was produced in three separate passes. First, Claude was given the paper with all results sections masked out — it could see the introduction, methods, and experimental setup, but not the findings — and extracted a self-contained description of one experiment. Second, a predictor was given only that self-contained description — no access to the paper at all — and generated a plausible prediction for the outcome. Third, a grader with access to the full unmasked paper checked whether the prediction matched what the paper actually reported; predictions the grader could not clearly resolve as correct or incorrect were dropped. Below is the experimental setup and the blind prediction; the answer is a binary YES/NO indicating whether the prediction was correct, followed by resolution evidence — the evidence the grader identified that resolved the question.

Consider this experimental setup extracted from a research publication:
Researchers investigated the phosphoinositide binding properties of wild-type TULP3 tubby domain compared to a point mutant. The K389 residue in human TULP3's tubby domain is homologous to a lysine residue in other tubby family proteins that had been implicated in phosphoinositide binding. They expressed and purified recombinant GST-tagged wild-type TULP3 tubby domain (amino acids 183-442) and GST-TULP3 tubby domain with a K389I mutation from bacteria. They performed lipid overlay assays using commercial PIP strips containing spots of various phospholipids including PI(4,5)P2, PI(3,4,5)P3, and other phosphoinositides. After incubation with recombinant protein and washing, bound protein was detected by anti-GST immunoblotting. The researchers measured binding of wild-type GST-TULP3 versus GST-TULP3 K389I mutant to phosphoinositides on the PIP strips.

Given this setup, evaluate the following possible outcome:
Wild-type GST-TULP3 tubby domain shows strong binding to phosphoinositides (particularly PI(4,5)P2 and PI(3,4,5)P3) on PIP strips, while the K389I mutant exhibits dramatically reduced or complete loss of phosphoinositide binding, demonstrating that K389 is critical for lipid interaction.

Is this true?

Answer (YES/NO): NO